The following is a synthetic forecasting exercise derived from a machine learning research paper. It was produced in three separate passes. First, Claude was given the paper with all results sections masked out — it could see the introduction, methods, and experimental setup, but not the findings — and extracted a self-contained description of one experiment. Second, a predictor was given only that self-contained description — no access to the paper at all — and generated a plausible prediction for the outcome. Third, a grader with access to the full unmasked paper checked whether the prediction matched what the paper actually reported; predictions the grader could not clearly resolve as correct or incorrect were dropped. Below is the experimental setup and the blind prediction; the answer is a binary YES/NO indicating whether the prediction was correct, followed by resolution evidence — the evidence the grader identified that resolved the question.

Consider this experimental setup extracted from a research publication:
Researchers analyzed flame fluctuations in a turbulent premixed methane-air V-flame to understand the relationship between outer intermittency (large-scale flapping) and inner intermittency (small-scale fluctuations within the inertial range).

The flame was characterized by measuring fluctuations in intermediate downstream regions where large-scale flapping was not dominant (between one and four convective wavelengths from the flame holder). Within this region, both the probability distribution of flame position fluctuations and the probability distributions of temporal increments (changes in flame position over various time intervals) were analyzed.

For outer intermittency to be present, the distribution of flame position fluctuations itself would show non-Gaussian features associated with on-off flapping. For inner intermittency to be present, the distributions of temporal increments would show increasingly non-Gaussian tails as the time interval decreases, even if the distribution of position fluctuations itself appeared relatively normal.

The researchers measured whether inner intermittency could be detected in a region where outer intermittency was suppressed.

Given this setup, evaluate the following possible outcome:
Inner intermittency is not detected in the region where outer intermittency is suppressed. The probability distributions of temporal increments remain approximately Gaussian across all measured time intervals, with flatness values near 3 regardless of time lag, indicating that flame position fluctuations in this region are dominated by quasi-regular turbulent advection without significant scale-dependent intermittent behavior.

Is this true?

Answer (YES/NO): NO